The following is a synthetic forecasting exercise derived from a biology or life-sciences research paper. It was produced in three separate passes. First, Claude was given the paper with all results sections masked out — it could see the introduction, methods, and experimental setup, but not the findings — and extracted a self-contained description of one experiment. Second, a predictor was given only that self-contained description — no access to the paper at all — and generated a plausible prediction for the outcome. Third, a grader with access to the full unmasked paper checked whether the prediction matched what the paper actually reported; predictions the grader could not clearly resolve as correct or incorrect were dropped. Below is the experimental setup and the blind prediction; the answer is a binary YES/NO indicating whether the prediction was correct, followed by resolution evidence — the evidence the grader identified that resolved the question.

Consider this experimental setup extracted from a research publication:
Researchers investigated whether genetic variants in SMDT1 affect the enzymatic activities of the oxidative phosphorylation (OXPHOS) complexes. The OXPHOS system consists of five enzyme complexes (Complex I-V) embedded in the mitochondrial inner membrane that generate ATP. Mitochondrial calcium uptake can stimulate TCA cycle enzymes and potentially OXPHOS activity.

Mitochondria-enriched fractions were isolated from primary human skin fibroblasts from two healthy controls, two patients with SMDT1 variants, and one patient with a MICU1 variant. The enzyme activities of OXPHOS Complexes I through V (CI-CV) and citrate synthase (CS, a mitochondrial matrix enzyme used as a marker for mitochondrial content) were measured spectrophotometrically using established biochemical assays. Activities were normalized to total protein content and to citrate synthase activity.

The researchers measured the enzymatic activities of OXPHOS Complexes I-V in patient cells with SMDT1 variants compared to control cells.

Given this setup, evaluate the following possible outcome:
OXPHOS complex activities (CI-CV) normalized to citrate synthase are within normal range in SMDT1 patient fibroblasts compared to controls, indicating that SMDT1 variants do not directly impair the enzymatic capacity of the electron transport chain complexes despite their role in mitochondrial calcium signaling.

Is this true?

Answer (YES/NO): YES